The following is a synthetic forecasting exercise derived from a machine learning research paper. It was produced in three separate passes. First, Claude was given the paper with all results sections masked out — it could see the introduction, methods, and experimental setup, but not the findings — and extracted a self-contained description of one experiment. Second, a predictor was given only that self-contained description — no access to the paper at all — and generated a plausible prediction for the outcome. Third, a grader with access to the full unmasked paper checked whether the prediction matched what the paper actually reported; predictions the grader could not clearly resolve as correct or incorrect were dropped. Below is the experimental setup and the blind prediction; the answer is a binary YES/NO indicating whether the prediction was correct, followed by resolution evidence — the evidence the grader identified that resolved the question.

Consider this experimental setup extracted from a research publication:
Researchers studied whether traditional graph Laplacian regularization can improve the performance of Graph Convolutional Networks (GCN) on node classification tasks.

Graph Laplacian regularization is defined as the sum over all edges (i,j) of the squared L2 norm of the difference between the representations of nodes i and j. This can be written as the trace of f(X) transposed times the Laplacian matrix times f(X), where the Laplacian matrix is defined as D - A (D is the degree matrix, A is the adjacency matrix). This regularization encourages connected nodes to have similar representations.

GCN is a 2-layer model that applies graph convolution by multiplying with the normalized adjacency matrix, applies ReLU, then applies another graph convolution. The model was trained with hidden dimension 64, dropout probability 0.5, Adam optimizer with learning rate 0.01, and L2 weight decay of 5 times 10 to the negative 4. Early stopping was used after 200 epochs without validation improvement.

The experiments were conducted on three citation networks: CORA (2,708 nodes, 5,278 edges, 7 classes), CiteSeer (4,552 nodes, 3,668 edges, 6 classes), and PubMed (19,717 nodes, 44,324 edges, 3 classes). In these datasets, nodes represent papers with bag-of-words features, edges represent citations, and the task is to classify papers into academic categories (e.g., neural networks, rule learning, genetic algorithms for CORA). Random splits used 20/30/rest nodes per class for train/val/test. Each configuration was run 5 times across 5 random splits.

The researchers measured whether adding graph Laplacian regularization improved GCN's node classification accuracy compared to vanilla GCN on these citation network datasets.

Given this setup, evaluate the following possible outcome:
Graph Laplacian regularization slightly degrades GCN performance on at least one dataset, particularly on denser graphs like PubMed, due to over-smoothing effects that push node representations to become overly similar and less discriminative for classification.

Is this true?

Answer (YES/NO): NO